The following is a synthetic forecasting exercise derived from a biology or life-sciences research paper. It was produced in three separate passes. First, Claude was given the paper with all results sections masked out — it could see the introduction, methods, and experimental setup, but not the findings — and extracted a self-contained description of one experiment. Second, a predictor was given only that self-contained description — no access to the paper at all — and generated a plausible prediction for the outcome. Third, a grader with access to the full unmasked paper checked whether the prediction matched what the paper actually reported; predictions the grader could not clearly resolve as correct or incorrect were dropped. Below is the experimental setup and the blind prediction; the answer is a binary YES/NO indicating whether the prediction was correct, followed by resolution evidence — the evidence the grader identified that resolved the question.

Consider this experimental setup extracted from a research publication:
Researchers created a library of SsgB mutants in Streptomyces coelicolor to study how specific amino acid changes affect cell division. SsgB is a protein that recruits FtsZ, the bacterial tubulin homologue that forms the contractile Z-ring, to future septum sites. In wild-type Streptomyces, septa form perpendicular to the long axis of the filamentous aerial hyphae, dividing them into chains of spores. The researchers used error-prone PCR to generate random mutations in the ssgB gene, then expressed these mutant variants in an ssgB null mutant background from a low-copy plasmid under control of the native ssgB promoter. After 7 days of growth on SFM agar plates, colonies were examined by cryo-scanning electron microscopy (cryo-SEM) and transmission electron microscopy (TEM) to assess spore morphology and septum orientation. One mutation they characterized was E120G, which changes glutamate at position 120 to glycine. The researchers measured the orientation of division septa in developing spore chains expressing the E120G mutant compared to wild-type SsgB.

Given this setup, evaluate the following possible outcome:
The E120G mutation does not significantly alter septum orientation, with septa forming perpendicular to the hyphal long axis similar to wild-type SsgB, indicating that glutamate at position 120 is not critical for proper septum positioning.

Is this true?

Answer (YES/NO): NO